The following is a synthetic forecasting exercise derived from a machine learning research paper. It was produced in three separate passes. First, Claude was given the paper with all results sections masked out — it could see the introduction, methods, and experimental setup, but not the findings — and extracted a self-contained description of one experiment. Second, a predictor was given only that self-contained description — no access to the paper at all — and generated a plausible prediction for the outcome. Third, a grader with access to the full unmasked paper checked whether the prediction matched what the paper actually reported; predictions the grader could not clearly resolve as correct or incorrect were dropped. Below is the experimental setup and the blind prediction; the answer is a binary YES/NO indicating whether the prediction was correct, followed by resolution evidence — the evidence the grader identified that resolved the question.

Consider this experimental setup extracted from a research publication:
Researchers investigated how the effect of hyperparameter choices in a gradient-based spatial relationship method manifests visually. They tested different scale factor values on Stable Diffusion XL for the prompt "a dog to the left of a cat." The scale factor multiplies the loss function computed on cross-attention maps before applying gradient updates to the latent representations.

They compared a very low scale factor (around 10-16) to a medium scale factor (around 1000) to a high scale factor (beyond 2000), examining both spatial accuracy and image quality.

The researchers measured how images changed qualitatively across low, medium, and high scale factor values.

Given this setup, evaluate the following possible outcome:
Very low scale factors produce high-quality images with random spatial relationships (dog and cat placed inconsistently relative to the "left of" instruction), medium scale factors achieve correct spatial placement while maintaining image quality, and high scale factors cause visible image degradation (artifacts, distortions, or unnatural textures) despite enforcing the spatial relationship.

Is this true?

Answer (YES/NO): YES